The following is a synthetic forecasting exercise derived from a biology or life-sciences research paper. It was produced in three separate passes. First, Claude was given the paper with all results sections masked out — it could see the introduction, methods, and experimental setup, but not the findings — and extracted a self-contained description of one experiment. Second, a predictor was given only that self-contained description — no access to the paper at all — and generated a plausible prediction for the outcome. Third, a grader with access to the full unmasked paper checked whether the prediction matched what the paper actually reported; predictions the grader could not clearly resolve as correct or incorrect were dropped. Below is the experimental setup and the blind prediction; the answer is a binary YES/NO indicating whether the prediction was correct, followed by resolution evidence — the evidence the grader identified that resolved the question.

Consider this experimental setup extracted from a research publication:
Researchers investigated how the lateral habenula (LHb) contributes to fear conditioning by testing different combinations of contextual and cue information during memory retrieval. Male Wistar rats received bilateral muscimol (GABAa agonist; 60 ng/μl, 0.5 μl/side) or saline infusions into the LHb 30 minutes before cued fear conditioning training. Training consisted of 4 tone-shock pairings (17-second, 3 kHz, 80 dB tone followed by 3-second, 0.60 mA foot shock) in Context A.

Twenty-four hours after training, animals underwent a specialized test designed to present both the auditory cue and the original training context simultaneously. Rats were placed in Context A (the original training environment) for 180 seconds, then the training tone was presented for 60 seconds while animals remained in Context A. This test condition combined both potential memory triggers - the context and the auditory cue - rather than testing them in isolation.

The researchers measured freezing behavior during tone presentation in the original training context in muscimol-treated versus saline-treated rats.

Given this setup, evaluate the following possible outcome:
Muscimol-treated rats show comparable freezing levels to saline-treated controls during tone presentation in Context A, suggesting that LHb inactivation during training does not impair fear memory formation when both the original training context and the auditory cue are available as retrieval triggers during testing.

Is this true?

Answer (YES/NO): YES